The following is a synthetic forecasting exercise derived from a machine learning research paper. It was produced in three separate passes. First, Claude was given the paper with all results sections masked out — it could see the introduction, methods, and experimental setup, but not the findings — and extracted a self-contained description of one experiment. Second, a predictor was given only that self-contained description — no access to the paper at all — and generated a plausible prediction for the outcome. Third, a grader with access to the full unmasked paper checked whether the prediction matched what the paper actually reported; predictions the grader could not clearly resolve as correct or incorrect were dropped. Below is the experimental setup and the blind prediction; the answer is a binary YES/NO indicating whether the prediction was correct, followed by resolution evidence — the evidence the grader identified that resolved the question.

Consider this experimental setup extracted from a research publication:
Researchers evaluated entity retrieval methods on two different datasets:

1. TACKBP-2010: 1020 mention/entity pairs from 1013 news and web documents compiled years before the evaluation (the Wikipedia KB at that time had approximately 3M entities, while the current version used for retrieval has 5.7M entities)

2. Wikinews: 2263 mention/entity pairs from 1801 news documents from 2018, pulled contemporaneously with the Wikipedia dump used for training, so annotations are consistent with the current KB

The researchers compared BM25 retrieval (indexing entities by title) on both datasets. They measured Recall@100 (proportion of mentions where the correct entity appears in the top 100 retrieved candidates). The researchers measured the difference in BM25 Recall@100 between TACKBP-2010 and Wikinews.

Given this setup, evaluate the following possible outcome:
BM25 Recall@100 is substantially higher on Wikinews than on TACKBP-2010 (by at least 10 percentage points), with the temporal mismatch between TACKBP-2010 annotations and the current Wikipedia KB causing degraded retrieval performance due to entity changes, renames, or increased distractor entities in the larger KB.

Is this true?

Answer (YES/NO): YES